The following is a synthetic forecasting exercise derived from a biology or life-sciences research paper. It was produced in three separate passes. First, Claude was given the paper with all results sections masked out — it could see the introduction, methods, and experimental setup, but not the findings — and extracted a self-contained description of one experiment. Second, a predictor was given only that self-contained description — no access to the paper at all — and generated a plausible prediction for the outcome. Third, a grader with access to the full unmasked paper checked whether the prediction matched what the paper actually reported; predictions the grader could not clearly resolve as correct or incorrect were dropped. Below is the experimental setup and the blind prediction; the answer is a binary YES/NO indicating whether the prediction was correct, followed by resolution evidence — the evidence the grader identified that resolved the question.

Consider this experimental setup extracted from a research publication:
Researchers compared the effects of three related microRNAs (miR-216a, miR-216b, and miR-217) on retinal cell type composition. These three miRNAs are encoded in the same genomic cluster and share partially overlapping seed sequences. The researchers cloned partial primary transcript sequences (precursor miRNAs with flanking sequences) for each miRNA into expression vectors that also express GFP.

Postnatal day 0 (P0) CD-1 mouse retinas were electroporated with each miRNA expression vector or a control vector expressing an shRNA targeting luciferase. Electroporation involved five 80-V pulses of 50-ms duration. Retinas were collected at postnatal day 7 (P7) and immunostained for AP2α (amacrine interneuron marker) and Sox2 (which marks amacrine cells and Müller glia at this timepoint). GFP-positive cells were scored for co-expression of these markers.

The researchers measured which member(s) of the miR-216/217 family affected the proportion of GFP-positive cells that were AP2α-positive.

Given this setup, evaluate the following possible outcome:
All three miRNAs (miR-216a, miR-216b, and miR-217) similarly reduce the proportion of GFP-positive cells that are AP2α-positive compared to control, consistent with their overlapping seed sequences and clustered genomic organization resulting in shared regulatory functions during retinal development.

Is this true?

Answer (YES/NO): NO